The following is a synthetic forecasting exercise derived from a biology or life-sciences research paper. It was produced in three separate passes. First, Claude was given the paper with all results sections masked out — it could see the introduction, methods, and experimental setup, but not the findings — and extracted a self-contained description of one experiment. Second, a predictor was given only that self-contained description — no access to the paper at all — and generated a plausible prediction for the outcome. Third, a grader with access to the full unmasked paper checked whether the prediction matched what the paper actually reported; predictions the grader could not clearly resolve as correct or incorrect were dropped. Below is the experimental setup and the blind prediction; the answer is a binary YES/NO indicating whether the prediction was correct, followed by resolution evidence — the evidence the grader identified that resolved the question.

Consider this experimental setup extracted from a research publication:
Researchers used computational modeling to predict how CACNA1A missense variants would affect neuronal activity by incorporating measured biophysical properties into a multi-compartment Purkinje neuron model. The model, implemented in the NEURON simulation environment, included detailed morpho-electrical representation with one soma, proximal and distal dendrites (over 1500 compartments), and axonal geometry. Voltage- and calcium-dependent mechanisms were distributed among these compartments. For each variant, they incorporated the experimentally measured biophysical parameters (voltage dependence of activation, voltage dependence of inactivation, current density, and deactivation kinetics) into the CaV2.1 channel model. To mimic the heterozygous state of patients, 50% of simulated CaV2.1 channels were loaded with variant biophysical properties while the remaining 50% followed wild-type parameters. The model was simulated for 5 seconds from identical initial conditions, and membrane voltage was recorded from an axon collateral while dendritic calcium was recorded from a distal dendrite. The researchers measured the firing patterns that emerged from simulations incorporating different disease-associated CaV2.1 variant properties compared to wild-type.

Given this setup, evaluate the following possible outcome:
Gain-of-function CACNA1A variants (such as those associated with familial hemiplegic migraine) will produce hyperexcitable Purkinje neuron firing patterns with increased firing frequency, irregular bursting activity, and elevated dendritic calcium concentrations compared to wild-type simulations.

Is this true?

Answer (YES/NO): NO